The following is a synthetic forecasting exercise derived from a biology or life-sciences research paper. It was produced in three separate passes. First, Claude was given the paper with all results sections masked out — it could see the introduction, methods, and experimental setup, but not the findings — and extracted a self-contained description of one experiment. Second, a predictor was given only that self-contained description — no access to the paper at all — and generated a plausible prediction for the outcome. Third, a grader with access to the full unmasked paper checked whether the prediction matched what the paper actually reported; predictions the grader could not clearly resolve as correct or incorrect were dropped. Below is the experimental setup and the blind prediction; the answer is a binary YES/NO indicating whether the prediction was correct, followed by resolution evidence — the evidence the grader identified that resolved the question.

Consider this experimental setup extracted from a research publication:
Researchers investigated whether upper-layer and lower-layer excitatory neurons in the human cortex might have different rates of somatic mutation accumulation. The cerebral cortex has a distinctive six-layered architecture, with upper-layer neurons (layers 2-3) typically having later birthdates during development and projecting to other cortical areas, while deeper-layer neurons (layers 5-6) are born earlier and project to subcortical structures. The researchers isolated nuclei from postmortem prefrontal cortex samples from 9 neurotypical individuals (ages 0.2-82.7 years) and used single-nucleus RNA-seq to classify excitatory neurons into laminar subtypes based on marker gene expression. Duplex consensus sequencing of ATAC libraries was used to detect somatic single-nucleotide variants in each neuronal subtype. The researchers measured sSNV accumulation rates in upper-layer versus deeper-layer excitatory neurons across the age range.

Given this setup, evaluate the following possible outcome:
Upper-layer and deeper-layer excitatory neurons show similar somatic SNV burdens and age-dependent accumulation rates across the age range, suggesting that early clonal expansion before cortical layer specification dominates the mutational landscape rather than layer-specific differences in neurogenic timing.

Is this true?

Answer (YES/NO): NO